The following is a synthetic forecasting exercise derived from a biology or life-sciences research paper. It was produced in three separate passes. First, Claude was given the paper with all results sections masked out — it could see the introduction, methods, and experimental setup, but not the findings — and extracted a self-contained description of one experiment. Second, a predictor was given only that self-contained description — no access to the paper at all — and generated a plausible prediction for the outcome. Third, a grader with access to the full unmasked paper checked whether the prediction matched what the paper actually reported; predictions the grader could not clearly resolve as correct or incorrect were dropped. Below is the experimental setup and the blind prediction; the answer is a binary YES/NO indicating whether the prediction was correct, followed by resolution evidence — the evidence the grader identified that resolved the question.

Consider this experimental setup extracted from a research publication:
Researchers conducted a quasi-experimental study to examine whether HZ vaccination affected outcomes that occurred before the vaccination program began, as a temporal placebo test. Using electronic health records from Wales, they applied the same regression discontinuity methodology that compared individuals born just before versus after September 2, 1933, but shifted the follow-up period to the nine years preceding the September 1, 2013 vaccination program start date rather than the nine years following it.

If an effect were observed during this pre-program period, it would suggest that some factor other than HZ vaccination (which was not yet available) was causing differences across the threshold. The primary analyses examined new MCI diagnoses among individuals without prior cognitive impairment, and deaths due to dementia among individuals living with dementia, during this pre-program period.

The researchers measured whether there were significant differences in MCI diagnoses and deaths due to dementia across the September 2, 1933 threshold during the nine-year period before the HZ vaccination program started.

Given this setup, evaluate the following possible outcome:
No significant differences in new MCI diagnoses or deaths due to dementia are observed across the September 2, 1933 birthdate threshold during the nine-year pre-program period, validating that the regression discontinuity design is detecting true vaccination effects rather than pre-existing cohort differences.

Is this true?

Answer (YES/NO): YES